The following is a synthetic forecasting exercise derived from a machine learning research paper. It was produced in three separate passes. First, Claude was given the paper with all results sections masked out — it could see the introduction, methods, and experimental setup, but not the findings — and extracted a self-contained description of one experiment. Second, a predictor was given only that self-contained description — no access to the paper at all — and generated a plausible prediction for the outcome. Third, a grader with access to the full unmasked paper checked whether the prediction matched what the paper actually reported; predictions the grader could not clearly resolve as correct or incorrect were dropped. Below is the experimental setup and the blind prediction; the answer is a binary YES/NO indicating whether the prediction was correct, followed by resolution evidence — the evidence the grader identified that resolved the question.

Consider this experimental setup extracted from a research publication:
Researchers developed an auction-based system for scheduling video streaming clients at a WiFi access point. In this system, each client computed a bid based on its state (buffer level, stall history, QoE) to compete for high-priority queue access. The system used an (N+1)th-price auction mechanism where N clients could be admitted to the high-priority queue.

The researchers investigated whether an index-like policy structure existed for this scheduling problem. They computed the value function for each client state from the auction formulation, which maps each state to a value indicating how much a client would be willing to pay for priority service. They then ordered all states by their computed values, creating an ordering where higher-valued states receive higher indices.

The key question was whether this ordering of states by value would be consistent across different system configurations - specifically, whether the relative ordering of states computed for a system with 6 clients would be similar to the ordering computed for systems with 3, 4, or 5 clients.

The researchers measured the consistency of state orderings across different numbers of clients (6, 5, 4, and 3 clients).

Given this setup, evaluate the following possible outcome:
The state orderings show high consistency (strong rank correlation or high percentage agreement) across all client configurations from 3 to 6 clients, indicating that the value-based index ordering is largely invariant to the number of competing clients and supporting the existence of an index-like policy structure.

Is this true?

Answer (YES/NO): YES